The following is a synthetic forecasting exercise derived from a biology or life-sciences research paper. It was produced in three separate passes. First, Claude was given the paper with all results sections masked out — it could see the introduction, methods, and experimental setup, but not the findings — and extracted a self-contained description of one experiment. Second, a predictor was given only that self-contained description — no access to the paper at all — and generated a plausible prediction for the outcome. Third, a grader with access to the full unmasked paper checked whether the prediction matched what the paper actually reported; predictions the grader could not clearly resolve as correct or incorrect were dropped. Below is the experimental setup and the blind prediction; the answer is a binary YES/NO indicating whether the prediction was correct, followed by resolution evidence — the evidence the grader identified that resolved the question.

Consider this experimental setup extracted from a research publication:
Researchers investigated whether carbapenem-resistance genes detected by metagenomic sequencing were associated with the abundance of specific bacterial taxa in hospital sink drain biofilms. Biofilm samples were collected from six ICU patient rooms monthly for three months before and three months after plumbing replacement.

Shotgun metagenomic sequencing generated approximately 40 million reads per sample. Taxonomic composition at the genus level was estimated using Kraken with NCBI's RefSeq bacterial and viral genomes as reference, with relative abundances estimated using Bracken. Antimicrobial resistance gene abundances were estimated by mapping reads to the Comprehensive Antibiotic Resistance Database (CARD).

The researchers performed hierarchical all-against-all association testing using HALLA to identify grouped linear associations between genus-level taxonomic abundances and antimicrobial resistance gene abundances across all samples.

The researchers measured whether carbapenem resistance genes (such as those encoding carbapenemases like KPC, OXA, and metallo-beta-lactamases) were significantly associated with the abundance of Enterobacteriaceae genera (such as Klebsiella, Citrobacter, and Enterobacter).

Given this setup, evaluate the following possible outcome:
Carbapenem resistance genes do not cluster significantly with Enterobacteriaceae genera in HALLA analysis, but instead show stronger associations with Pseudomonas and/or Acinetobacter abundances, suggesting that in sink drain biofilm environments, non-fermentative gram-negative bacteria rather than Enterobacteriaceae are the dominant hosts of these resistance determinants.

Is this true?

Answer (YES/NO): NO